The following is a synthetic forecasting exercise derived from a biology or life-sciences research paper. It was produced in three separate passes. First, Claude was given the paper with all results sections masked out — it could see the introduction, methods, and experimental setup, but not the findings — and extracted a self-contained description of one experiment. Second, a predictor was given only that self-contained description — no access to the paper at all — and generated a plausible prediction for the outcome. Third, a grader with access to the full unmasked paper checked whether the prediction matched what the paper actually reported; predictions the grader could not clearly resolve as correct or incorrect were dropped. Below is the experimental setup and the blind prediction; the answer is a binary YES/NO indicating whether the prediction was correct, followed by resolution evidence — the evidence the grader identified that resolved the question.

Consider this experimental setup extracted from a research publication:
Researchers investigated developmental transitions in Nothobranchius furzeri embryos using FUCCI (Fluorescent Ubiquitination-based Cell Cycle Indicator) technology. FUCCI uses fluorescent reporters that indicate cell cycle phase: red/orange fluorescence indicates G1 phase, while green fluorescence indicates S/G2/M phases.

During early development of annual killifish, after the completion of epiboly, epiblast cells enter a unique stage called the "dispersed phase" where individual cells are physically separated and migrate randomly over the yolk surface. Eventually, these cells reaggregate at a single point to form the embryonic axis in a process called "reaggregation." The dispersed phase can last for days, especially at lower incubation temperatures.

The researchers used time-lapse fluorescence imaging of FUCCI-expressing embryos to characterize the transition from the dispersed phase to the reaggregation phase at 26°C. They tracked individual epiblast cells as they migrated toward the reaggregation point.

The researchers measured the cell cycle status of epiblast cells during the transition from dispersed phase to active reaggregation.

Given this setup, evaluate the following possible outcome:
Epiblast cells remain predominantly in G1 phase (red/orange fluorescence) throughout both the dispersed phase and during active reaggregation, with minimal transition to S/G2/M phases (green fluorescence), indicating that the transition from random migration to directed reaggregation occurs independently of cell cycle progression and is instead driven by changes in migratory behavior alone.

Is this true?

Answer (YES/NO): NO